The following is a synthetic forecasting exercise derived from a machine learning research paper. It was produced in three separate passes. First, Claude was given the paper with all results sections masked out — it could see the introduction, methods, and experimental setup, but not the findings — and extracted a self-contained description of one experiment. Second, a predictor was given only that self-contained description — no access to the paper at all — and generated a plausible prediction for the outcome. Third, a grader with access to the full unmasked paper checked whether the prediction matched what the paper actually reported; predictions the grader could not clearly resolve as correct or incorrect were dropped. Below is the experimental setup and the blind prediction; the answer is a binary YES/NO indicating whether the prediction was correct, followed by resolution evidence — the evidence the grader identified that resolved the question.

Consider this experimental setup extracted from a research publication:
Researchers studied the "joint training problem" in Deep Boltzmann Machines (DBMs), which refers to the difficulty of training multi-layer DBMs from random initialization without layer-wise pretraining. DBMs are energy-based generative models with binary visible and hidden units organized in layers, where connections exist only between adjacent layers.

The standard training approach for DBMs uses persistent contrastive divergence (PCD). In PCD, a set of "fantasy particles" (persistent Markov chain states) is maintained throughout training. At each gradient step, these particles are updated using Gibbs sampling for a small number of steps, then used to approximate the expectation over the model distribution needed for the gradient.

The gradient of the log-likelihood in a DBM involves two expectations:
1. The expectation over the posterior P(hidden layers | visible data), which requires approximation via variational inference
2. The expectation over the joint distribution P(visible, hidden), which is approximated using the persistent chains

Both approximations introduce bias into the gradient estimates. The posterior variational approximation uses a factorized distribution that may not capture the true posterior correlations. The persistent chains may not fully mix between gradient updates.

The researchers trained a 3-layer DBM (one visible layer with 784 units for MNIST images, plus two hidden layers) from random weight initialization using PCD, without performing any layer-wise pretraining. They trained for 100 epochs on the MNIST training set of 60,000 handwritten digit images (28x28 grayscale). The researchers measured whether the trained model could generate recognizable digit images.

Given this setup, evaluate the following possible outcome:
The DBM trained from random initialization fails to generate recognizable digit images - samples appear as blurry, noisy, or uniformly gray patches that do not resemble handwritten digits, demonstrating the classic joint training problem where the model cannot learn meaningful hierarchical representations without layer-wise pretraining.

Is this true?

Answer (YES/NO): YES